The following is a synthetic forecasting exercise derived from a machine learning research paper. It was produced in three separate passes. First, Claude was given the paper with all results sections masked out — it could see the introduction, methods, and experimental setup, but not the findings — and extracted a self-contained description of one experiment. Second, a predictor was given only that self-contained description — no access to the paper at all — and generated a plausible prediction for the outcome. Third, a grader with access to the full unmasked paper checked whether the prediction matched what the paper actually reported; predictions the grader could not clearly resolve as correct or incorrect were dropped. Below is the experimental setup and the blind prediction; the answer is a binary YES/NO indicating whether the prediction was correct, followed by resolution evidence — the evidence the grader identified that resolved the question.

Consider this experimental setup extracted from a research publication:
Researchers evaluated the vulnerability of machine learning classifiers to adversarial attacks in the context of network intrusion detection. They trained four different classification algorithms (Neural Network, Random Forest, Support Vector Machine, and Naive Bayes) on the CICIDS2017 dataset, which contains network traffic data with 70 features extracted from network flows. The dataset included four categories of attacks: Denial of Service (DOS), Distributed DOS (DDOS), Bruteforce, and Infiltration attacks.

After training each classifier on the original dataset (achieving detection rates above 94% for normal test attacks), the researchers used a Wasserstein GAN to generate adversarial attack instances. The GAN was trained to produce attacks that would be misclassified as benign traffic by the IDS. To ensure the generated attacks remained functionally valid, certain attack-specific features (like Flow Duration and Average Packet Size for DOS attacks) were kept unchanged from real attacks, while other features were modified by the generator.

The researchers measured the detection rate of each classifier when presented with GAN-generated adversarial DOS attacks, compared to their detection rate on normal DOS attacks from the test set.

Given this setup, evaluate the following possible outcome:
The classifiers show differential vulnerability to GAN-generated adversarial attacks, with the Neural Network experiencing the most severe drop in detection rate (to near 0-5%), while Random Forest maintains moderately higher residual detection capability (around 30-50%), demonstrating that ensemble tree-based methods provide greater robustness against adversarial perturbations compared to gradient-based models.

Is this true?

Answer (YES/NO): NO